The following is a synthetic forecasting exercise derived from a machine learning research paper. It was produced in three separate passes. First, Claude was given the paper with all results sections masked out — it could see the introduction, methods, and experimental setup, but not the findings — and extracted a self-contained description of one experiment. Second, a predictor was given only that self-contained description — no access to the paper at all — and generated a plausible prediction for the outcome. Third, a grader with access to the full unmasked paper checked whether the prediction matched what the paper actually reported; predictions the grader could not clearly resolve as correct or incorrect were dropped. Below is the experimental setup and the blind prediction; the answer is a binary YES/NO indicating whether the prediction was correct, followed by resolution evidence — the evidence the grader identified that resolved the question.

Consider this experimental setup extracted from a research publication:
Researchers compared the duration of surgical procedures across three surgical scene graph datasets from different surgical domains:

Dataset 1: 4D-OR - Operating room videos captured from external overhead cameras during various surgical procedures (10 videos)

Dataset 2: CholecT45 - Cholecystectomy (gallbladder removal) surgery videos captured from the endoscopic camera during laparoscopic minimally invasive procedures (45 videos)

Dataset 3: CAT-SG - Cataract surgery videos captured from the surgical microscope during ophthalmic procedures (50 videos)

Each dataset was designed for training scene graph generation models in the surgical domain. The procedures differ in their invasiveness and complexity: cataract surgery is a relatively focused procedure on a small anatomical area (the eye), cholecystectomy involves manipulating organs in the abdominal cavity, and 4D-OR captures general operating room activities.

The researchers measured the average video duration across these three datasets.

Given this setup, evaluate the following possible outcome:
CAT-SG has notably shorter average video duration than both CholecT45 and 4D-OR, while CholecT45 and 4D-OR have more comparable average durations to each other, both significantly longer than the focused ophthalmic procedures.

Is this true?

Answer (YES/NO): NO